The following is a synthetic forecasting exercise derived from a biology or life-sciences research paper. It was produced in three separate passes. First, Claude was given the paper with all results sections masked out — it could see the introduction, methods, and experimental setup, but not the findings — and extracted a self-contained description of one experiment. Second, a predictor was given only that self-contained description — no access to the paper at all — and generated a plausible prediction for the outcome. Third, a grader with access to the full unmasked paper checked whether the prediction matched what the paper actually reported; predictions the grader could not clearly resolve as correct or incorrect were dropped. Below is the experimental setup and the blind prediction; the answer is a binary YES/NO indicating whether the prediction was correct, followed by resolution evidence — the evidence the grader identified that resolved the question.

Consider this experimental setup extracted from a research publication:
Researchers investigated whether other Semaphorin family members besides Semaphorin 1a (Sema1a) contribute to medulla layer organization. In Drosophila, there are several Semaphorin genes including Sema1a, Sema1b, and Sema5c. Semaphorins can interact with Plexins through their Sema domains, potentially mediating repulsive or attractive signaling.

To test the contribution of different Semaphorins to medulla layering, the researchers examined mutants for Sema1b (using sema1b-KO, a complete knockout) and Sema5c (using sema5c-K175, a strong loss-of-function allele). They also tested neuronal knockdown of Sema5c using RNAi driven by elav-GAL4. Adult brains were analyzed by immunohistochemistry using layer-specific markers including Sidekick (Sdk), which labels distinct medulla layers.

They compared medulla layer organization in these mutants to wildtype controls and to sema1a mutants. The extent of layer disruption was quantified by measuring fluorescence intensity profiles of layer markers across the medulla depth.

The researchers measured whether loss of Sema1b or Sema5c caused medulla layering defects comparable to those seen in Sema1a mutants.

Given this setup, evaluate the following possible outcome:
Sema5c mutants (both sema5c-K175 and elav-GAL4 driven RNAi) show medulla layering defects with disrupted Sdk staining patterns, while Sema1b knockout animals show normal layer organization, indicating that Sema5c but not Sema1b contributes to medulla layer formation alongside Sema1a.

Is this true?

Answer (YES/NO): NO